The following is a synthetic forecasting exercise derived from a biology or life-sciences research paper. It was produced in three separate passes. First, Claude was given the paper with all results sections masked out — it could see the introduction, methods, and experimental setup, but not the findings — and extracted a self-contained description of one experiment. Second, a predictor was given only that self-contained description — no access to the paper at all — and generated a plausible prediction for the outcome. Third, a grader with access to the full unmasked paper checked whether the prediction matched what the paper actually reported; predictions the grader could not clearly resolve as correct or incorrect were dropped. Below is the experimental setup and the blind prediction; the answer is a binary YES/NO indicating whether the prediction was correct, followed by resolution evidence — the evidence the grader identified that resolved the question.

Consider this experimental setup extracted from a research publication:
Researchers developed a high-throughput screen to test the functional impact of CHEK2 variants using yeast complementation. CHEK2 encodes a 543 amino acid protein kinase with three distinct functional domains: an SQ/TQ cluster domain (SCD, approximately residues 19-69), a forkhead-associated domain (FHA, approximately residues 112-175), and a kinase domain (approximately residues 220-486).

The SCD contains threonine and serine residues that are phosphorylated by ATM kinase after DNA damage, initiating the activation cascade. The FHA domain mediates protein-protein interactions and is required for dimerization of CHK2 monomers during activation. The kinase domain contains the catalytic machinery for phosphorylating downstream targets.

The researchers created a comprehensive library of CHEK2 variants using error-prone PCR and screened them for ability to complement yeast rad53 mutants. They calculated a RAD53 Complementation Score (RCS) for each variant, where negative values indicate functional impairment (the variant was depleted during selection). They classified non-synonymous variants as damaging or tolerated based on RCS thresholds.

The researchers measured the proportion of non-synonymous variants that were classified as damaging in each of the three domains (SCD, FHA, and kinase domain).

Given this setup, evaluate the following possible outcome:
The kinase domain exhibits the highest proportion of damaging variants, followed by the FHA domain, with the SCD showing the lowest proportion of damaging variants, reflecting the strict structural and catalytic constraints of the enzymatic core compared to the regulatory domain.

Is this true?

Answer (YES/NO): YES